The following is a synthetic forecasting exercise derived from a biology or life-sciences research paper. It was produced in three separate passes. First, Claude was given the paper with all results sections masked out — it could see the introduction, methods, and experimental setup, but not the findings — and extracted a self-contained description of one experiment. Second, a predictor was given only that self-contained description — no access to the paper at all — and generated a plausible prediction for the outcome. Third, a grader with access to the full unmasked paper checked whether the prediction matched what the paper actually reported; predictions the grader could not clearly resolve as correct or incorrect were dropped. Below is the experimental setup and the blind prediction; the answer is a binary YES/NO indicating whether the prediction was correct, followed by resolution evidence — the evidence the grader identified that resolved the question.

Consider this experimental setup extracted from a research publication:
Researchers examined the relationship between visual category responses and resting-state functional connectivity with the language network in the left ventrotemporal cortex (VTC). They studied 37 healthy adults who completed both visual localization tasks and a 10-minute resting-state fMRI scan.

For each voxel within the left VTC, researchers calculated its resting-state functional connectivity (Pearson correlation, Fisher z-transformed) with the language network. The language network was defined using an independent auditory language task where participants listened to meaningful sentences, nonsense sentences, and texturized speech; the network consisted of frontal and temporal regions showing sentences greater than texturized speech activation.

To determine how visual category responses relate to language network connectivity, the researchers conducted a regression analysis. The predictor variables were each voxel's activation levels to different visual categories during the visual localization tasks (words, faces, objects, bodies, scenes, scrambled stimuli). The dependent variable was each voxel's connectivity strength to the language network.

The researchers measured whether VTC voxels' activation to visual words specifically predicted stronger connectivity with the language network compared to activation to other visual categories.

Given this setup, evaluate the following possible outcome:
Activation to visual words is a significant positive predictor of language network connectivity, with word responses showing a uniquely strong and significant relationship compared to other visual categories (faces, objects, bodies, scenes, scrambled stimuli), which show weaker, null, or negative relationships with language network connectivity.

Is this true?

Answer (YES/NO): YES